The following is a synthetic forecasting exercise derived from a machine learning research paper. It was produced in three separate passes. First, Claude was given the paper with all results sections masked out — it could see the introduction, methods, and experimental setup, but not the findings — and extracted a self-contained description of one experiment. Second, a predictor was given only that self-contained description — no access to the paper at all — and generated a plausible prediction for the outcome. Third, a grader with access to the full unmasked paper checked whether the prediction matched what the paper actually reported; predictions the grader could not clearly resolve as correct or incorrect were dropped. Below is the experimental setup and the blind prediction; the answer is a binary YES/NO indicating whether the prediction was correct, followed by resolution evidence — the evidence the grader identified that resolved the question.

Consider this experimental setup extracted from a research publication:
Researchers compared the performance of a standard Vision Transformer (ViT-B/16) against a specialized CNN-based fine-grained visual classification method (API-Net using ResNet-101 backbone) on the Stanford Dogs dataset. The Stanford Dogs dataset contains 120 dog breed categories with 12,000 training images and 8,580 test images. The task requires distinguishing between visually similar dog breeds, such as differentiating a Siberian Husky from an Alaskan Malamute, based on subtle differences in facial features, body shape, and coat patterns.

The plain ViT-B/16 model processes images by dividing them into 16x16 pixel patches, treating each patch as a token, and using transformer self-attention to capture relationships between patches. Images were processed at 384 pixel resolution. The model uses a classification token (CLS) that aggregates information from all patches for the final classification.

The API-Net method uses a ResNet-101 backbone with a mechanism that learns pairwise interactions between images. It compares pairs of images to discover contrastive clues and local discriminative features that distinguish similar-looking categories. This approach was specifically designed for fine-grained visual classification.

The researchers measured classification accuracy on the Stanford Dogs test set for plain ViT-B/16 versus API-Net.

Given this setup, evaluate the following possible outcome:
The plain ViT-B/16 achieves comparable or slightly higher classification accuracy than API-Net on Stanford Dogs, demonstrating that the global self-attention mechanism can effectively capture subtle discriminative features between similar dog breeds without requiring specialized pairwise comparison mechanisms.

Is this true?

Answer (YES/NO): YES